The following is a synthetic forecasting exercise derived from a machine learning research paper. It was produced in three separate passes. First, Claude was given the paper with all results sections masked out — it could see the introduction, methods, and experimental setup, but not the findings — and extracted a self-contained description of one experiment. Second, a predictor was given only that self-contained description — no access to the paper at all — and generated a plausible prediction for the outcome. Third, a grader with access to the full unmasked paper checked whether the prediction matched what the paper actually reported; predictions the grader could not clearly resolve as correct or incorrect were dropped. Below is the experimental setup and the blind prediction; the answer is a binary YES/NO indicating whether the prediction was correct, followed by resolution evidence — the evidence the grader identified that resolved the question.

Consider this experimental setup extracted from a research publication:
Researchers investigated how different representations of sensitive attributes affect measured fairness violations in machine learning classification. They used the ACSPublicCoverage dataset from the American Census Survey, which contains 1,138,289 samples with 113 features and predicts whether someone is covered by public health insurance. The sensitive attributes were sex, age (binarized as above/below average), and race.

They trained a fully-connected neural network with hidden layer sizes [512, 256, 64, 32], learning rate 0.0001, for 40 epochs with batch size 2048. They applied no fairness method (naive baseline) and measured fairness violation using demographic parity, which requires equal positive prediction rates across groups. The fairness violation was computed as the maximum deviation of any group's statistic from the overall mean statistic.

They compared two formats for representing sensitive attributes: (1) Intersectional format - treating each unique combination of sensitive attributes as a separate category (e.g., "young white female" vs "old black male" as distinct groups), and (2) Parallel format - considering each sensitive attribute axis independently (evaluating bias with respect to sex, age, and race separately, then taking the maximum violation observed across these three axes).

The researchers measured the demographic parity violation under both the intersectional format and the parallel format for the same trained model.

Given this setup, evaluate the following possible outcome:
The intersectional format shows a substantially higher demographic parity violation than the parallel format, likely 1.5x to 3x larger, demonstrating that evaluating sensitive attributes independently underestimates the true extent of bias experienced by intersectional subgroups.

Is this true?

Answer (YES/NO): YES